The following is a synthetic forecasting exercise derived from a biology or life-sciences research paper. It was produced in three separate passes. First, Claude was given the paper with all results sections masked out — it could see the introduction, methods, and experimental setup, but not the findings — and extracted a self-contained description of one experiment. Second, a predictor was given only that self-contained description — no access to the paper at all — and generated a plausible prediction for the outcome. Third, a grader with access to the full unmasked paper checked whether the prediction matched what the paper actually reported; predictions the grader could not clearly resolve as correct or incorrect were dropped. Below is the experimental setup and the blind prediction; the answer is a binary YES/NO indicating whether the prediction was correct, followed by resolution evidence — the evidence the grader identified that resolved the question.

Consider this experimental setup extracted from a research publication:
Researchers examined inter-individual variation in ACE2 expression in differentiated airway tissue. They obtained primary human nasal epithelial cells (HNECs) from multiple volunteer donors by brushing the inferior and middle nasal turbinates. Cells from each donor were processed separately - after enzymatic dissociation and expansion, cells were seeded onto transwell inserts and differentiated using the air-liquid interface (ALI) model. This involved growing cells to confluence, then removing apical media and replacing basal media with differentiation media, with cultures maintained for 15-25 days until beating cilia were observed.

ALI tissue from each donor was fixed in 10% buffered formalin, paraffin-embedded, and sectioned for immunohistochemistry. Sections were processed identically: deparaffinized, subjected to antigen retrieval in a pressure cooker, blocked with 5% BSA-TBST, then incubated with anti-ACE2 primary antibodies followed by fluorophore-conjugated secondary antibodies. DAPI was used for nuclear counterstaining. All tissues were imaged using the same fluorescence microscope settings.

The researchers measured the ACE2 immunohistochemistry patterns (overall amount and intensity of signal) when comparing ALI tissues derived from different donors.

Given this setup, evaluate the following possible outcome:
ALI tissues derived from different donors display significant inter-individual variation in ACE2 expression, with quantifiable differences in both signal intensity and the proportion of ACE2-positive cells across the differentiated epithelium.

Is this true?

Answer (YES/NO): NO